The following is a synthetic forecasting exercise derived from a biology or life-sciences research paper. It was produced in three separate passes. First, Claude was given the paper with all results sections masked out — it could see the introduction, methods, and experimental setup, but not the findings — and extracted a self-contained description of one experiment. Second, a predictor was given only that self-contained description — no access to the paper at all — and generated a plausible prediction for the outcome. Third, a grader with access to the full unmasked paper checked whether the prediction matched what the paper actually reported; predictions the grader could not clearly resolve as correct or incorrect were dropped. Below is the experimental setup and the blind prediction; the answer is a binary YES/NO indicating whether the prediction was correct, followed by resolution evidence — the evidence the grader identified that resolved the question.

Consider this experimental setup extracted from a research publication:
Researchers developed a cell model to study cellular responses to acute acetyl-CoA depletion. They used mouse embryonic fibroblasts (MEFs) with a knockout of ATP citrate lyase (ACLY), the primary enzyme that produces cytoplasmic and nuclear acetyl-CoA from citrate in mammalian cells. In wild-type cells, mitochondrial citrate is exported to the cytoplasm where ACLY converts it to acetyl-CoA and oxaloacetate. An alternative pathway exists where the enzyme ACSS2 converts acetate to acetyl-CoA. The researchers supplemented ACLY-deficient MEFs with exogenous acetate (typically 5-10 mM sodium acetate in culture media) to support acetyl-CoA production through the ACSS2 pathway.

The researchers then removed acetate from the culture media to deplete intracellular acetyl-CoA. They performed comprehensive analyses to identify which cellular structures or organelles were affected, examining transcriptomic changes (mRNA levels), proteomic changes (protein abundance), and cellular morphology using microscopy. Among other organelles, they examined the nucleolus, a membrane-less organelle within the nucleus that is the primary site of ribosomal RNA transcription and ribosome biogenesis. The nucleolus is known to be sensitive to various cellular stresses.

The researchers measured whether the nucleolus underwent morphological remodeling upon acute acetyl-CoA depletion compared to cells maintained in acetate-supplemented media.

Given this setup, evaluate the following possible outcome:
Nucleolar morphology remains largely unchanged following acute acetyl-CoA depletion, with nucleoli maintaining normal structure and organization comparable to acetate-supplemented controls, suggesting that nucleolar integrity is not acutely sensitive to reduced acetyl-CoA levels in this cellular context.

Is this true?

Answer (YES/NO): NO